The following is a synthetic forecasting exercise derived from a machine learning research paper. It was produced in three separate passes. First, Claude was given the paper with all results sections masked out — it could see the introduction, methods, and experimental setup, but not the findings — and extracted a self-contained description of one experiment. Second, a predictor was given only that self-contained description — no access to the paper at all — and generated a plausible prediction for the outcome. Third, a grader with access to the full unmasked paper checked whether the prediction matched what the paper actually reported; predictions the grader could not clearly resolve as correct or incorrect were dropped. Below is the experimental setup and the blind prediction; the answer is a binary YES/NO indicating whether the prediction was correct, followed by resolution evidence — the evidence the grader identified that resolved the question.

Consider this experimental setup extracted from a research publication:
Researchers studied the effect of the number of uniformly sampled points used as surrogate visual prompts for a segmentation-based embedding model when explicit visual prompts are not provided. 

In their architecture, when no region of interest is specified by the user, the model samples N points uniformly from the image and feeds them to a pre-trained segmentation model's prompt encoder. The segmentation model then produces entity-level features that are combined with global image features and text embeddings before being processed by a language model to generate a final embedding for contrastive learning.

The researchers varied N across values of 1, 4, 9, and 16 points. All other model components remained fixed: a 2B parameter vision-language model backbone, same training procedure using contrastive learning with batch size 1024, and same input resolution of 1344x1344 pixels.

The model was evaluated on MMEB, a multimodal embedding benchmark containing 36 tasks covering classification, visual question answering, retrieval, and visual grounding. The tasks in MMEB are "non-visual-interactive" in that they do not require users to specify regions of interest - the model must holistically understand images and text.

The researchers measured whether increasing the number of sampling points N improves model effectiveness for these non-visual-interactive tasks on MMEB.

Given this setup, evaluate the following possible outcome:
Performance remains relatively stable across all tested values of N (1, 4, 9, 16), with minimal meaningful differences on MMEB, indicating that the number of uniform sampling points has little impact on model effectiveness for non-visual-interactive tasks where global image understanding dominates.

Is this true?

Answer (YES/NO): YES